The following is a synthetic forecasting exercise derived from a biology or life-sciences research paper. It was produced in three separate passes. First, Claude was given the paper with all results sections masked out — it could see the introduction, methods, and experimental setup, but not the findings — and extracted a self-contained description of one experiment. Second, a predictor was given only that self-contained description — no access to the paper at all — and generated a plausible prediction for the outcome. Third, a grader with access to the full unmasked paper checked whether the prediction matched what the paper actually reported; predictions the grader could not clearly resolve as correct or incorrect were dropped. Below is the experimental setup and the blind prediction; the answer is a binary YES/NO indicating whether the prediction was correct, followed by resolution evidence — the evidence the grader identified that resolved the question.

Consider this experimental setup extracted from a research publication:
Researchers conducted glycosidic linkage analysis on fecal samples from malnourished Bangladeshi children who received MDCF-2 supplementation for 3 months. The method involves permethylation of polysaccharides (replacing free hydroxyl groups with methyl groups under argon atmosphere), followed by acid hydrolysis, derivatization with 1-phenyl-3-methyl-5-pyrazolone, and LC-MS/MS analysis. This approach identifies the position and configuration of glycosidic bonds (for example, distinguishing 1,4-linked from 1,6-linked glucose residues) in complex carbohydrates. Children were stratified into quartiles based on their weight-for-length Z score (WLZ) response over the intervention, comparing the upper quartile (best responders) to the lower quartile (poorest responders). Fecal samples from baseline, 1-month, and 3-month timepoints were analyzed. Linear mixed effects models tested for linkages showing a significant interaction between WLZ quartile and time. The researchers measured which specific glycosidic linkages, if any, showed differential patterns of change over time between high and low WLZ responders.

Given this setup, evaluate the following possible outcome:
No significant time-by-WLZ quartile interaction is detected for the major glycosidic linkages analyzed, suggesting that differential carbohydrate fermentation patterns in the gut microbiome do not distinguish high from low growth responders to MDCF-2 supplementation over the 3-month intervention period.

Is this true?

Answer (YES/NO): NO